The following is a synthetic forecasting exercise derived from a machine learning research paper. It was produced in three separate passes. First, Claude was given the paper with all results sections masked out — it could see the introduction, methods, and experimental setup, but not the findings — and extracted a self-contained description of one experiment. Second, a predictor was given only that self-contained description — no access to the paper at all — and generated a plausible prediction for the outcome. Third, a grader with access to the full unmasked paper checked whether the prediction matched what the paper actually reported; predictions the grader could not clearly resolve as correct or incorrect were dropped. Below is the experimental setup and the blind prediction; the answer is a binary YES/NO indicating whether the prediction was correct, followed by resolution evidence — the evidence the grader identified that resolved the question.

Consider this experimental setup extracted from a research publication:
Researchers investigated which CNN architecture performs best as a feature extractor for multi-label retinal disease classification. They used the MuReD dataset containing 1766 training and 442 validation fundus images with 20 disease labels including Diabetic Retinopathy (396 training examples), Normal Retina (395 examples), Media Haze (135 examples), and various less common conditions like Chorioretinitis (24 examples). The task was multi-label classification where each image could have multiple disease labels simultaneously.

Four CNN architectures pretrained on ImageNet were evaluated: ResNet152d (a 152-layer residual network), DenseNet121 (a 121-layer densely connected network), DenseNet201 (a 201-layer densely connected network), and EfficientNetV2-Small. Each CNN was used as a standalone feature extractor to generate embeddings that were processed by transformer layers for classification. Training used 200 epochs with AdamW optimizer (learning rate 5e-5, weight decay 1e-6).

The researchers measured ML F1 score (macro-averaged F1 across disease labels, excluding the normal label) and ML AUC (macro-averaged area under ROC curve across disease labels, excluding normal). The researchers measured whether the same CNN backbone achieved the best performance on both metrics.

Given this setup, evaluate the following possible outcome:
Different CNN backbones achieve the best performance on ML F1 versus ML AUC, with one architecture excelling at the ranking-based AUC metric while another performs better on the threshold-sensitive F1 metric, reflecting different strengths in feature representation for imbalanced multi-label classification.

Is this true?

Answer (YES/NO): YES